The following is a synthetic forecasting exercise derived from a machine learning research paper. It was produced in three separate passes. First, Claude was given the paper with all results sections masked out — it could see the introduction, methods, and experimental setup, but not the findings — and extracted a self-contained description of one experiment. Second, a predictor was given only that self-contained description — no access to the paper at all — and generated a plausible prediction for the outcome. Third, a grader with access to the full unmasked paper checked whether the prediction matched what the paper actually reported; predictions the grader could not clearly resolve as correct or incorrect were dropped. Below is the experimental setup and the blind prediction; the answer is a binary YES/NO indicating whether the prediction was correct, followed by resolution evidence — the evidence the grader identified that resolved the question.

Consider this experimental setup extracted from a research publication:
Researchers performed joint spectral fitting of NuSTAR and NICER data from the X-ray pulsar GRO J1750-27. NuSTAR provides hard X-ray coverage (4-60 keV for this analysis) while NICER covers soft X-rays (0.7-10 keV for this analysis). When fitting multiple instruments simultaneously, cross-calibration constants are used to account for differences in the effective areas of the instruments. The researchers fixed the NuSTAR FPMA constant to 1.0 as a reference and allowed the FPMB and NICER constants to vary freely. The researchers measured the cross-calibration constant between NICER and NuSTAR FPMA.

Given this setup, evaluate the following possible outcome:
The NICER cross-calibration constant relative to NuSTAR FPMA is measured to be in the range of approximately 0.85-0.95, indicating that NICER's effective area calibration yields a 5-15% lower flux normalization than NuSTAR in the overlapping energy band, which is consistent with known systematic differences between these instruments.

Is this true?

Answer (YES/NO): NO